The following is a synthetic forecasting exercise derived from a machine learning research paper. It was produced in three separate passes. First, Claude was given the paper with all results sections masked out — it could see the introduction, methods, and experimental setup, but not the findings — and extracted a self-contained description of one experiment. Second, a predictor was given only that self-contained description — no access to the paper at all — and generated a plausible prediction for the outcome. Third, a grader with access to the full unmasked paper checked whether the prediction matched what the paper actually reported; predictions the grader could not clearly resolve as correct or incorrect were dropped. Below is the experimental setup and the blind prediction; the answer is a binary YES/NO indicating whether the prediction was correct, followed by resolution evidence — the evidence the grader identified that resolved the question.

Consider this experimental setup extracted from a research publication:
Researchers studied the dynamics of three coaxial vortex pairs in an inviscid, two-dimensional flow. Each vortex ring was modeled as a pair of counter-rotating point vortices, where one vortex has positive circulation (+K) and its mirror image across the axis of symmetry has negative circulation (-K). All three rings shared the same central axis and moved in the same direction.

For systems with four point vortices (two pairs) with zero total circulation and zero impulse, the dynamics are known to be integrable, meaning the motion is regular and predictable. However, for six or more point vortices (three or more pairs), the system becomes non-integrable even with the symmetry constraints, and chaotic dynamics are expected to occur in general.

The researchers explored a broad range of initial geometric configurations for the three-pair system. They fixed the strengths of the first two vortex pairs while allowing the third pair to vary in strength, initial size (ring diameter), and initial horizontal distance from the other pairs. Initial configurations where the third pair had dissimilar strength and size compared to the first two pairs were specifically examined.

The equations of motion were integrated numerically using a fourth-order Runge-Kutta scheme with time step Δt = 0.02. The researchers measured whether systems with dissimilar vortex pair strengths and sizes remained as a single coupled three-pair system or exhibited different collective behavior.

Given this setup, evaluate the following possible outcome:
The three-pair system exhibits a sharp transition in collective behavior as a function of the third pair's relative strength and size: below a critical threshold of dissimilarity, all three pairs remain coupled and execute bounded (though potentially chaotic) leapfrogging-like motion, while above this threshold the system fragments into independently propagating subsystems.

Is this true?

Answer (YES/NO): NO